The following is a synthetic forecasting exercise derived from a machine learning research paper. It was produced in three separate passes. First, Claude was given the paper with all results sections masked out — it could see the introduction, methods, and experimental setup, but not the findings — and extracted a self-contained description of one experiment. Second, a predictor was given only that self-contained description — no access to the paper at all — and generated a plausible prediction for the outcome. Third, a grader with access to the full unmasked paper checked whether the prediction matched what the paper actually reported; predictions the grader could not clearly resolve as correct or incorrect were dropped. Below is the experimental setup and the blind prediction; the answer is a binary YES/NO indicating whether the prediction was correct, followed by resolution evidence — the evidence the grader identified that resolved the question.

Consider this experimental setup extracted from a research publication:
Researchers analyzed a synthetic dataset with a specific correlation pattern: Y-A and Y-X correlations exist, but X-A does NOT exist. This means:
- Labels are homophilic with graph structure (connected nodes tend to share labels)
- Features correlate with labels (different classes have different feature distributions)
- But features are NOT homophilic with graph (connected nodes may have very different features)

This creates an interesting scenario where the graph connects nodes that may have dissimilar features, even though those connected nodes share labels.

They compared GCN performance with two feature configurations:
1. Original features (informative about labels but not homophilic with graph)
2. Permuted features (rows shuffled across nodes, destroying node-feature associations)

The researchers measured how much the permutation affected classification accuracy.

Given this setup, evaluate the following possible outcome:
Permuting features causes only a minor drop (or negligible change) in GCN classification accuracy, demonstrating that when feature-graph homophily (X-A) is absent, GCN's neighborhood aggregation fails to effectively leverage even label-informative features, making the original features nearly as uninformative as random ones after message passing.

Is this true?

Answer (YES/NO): NO